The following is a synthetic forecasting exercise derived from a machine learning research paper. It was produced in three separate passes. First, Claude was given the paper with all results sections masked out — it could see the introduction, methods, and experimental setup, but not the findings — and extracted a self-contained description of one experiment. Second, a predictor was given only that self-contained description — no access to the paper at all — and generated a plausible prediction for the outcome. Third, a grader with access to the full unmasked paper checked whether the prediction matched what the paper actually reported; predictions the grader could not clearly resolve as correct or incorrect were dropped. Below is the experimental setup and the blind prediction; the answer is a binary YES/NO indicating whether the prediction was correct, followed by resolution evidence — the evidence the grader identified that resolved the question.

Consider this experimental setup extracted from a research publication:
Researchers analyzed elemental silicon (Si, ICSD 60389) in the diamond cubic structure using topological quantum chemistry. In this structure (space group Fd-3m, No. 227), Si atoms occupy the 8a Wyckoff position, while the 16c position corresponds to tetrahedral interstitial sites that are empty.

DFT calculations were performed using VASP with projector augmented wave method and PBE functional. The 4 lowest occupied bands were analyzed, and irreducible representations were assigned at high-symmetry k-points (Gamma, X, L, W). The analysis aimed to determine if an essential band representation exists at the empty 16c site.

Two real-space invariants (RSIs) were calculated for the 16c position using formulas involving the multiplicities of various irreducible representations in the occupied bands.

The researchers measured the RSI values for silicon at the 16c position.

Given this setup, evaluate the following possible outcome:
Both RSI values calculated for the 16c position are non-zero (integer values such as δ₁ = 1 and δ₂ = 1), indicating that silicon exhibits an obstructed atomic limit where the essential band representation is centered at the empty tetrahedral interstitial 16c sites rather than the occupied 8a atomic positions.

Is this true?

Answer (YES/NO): NO